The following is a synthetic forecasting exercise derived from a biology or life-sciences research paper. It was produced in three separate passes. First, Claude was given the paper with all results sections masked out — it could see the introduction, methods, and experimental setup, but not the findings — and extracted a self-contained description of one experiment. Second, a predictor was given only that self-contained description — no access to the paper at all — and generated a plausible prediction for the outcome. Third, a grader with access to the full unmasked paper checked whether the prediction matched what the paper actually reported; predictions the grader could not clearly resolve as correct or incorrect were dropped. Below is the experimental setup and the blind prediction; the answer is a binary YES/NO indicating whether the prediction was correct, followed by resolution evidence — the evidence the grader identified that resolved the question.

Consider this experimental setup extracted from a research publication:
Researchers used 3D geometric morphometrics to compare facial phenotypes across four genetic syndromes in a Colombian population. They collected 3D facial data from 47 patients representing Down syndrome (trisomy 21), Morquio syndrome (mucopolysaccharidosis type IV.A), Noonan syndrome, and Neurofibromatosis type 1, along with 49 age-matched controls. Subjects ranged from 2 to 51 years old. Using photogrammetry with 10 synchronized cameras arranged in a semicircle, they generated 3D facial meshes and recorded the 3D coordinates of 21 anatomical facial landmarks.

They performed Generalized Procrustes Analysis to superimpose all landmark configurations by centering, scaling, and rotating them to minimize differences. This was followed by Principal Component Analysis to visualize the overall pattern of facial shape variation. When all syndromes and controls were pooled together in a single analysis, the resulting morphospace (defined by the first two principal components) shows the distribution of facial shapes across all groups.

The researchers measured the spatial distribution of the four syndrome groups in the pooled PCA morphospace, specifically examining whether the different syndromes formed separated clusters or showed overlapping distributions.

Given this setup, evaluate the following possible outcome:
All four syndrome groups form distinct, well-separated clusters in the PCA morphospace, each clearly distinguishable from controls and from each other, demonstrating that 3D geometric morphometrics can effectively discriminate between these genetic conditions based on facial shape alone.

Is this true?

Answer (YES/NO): NO